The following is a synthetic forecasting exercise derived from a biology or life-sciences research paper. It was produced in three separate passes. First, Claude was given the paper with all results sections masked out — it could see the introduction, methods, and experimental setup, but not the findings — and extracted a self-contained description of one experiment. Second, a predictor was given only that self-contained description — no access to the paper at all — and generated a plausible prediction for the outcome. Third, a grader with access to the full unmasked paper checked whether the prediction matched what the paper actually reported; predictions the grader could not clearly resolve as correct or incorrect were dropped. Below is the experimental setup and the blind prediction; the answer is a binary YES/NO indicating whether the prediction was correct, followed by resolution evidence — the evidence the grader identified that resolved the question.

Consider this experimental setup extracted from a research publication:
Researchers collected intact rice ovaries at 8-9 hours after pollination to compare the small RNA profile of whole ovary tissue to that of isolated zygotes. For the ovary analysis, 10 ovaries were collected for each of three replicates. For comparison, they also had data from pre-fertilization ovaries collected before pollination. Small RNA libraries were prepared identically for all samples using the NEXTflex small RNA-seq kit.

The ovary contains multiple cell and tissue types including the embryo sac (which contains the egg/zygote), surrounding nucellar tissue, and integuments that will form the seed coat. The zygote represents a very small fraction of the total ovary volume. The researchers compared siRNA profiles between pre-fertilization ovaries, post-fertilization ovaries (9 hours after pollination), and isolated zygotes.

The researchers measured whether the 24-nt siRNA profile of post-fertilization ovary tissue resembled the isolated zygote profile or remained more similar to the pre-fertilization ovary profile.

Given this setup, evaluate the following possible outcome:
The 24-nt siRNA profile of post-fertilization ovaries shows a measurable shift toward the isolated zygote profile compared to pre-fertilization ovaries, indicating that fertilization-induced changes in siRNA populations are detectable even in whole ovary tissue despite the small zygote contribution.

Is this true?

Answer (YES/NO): NO